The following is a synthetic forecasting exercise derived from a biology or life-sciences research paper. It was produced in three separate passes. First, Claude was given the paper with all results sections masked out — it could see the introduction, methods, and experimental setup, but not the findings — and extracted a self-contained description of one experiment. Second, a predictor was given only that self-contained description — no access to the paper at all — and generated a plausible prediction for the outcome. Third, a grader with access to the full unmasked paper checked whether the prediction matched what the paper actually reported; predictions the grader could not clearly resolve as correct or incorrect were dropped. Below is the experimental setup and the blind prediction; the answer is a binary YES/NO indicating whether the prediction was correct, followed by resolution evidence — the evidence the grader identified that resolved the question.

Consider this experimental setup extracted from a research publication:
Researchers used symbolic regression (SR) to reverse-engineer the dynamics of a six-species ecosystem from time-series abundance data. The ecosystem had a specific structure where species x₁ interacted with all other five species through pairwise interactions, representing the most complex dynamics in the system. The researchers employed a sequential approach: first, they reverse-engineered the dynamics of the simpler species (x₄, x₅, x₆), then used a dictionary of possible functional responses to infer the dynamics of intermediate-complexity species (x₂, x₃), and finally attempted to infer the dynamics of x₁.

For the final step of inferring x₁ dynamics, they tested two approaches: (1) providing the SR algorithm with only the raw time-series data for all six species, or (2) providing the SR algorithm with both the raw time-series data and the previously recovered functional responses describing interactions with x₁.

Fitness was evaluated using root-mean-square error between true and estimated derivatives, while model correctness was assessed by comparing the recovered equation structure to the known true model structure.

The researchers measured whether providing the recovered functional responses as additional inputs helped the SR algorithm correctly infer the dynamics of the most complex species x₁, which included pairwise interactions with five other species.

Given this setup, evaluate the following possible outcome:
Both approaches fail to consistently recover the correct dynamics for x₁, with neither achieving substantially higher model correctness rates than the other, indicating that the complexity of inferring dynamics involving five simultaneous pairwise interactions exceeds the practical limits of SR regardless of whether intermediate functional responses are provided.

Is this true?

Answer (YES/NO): NO